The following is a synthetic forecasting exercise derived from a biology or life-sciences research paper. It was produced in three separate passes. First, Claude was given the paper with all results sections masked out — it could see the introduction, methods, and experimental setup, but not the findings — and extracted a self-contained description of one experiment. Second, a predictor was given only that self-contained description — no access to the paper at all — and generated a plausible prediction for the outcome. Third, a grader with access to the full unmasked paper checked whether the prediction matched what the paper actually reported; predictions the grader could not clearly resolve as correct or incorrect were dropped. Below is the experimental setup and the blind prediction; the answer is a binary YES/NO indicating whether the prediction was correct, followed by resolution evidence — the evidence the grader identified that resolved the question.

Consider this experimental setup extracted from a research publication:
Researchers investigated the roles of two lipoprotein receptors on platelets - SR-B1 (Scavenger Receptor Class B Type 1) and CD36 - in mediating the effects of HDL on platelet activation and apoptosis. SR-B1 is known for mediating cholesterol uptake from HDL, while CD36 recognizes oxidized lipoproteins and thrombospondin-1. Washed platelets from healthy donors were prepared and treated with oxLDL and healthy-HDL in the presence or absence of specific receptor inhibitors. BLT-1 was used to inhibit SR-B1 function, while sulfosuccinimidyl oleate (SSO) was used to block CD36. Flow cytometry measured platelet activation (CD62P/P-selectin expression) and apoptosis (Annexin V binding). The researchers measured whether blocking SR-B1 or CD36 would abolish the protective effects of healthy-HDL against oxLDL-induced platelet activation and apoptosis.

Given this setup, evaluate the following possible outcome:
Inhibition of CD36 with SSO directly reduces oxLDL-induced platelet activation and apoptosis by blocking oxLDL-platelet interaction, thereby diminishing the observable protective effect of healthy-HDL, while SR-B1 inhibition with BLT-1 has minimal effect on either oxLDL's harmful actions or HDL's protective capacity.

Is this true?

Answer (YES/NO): NO